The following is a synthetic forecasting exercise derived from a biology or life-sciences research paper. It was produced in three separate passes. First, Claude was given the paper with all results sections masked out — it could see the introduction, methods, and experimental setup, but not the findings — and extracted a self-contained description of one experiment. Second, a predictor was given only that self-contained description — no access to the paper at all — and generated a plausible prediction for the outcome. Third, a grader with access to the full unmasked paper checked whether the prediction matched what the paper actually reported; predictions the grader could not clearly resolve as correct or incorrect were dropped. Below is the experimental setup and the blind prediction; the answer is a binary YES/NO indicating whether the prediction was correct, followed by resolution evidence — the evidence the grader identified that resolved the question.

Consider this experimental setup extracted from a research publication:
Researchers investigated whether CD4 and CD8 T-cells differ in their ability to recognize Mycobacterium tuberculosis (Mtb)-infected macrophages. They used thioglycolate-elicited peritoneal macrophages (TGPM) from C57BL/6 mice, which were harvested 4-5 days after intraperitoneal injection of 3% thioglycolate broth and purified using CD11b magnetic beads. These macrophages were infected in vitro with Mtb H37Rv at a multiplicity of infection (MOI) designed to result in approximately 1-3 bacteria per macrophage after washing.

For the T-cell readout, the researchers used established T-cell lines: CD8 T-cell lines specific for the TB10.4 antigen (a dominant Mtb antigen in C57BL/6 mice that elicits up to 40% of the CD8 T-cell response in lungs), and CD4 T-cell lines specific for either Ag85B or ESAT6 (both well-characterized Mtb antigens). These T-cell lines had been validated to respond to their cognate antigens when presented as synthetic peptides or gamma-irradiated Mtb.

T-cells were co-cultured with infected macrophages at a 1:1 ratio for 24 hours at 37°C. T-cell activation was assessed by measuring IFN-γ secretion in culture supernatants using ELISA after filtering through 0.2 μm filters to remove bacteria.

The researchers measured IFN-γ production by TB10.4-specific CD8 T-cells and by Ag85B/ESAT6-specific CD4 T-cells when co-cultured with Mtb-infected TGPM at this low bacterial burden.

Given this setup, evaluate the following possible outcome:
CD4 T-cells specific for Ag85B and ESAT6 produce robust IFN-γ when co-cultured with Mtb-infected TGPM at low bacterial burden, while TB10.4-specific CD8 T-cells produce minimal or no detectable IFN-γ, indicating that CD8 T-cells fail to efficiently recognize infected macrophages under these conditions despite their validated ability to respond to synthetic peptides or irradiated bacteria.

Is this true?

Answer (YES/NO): YES